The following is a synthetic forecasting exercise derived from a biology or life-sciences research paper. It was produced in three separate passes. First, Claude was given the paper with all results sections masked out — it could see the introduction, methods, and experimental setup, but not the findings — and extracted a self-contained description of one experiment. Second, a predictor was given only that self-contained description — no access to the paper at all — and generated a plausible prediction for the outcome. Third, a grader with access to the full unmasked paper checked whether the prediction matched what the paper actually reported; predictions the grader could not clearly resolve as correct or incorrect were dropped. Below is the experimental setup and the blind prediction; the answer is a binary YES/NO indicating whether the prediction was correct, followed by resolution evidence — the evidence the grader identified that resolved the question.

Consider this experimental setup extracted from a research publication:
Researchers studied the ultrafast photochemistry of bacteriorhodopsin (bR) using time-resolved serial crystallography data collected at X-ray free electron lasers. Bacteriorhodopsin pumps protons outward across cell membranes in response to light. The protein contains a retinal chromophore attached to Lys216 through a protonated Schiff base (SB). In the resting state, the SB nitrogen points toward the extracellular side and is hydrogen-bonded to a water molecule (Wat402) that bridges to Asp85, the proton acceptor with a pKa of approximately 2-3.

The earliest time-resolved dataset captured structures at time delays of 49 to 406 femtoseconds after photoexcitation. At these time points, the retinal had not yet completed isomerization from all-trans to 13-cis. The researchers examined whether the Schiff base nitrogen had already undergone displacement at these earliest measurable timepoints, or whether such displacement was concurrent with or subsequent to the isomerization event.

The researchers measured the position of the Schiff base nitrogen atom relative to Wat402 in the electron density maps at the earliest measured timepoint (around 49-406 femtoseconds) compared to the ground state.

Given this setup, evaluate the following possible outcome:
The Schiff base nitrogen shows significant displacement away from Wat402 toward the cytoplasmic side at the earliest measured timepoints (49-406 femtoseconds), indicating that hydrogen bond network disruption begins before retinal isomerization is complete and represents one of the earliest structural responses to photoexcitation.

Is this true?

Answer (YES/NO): NO